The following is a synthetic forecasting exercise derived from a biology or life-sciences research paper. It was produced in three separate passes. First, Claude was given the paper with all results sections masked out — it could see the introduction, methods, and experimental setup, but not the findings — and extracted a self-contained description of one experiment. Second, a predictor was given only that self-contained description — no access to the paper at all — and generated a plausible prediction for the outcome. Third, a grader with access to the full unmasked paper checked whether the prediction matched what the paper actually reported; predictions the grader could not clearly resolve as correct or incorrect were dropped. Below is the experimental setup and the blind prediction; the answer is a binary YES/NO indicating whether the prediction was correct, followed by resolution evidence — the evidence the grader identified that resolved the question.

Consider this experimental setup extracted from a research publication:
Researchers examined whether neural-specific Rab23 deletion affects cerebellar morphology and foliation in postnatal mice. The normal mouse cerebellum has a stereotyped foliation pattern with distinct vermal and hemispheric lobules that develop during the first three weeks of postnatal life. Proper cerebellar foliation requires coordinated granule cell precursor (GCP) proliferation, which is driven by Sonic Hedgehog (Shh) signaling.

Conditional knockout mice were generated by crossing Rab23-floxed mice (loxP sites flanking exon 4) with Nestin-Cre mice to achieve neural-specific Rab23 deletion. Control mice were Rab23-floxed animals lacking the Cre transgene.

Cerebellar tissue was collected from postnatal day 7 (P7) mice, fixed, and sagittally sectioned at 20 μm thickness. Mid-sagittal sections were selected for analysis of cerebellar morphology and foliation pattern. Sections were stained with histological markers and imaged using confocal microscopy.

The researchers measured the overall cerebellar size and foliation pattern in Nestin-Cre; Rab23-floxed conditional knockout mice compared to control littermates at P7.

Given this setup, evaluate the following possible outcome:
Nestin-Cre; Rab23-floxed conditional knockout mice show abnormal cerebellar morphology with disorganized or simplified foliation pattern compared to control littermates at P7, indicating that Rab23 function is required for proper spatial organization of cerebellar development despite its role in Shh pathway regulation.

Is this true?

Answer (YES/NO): YES